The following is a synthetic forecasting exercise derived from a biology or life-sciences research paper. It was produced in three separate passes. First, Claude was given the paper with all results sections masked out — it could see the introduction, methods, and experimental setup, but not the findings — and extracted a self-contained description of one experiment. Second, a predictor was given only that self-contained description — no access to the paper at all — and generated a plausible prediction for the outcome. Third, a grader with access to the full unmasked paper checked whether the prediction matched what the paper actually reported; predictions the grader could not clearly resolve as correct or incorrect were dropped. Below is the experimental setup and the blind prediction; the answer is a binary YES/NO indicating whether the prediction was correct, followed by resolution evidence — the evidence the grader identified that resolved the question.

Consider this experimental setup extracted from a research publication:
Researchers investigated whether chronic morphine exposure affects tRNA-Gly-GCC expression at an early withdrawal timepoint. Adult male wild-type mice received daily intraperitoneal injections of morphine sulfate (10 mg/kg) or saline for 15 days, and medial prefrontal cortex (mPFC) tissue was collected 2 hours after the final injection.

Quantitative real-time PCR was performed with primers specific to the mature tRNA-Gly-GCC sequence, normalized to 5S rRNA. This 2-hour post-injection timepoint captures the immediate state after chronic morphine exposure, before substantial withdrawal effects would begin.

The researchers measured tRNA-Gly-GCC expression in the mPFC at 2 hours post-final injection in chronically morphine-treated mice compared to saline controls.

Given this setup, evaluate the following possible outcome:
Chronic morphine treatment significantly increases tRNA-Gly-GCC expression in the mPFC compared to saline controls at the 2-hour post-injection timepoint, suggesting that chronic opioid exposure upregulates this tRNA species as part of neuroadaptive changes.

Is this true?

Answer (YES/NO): YES